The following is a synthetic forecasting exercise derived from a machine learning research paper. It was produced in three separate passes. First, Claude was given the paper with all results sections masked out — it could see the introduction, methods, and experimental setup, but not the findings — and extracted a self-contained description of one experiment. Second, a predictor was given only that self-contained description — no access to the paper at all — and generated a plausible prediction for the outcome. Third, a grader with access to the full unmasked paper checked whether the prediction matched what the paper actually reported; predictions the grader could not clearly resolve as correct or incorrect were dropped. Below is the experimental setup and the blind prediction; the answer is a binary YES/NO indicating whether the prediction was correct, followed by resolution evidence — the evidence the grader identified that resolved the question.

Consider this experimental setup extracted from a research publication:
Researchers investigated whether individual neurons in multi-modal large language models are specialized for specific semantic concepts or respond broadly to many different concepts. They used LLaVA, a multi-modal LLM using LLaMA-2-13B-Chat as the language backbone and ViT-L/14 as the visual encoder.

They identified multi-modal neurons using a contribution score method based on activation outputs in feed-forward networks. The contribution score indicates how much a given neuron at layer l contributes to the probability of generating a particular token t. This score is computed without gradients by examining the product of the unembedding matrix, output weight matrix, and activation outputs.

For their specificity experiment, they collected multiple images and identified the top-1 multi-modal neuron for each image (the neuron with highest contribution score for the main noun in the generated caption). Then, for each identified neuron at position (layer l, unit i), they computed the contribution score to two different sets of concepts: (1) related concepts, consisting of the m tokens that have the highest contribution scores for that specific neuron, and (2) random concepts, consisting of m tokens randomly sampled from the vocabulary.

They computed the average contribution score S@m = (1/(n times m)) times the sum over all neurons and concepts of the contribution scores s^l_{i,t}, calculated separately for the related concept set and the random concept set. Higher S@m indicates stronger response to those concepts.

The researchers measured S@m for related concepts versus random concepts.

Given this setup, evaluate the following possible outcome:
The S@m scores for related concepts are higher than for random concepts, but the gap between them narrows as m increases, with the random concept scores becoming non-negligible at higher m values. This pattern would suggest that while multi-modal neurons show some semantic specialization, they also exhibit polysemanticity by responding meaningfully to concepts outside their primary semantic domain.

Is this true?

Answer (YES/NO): NO